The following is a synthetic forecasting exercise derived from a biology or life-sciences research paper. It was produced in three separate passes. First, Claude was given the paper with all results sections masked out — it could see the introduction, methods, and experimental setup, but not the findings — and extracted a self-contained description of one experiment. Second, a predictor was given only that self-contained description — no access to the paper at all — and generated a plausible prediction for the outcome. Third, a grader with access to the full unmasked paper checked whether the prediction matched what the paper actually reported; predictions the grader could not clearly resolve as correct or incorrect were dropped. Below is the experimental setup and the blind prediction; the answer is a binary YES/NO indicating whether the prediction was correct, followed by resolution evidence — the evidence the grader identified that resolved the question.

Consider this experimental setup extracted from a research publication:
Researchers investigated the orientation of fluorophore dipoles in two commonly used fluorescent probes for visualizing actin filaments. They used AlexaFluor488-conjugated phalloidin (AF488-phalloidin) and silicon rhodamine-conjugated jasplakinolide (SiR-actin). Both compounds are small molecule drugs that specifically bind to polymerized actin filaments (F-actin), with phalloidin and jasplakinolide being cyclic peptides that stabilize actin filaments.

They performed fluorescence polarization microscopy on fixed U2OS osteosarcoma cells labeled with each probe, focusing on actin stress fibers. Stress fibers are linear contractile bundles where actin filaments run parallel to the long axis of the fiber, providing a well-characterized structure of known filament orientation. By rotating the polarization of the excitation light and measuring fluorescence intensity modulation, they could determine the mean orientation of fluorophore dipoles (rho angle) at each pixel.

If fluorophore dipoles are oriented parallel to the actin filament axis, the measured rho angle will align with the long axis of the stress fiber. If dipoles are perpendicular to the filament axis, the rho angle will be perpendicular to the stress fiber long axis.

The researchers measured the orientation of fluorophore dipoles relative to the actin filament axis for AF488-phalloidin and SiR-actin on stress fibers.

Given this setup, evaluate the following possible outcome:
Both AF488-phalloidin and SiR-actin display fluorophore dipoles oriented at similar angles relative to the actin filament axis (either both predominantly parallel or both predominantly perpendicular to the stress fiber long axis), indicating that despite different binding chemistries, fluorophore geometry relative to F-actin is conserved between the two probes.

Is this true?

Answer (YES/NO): NO